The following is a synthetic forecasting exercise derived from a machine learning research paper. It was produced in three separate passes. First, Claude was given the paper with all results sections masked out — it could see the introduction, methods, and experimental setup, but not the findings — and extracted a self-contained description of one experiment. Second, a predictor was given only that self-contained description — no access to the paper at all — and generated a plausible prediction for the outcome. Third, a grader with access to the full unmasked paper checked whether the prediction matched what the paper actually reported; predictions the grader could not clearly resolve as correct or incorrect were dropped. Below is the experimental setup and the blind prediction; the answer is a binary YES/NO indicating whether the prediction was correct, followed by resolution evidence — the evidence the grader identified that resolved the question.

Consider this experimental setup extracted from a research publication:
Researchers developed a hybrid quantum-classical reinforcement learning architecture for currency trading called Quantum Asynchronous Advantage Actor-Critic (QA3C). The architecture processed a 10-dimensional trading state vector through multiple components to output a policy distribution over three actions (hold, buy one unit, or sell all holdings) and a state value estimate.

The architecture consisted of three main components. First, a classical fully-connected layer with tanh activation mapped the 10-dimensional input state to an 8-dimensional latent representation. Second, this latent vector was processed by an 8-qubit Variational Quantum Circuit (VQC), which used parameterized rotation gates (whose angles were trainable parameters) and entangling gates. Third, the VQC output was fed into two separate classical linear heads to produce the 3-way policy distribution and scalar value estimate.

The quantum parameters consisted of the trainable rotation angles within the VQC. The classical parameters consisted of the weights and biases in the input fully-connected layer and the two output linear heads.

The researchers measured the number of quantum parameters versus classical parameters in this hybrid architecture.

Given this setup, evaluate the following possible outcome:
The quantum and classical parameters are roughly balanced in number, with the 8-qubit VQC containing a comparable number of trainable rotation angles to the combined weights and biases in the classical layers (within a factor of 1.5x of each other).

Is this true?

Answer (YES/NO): NO